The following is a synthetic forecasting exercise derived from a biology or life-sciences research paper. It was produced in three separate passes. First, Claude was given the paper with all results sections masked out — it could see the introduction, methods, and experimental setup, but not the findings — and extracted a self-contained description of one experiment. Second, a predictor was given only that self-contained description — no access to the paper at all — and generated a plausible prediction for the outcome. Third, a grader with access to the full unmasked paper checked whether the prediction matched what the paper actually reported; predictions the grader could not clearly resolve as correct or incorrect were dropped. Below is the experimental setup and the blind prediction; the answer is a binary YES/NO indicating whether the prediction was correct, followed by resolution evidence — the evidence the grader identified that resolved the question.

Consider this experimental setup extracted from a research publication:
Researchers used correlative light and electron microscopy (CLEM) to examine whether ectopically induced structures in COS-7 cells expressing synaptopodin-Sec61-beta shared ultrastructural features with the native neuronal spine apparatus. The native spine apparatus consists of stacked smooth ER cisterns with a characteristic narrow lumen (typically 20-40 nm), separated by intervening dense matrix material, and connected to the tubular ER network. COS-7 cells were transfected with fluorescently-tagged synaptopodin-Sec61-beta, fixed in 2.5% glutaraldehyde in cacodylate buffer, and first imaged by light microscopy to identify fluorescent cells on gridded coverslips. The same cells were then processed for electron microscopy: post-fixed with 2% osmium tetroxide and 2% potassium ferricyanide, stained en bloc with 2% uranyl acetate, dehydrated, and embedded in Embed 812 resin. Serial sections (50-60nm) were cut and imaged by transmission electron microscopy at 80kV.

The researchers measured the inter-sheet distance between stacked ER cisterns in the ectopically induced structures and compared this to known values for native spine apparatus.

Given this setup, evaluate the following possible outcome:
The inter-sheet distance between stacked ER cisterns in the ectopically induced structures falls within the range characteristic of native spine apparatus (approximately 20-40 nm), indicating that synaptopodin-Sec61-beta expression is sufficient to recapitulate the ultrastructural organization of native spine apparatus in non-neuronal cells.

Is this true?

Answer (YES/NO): NO